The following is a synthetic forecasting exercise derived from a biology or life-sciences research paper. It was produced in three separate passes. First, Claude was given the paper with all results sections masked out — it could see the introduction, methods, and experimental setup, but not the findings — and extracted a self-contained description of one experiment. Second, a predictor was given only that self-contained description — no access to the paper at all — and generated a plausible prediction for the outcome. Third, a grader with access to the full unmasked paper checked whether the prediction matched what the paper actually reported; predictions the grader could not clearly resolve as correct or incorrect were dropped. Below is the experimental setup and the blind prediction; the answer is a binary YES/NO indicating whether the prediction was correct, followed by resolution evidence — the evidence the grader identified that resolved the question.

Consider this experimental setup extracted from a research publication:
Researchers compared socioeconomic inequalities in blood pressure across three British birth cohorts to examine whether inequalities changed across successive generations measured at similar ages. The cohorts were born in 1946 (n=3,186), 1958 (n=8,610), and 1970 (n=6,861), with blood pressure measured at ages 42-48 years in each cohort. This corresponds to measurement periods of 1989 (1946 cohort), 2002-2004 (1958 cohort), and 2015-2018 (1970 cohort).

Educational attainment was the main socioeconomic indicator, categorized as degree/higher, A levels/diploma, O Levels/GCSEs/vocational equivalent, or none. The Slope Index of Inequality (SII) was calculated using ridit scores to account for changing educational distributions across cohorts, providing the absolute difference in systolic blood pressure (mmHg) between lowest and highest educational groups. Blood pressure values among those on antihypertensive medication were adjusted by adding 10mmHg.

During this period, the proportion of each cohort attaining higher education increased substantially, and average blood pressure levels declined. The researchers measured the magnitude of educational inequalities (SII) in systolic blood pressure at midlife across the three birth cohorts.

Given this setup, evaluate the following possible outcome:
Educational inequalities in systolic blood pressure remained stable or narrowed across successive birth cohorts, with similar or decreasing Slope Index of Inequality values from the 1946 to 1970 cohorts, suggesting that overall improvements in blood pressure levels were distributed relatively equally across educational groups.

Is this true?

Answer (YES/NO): NO